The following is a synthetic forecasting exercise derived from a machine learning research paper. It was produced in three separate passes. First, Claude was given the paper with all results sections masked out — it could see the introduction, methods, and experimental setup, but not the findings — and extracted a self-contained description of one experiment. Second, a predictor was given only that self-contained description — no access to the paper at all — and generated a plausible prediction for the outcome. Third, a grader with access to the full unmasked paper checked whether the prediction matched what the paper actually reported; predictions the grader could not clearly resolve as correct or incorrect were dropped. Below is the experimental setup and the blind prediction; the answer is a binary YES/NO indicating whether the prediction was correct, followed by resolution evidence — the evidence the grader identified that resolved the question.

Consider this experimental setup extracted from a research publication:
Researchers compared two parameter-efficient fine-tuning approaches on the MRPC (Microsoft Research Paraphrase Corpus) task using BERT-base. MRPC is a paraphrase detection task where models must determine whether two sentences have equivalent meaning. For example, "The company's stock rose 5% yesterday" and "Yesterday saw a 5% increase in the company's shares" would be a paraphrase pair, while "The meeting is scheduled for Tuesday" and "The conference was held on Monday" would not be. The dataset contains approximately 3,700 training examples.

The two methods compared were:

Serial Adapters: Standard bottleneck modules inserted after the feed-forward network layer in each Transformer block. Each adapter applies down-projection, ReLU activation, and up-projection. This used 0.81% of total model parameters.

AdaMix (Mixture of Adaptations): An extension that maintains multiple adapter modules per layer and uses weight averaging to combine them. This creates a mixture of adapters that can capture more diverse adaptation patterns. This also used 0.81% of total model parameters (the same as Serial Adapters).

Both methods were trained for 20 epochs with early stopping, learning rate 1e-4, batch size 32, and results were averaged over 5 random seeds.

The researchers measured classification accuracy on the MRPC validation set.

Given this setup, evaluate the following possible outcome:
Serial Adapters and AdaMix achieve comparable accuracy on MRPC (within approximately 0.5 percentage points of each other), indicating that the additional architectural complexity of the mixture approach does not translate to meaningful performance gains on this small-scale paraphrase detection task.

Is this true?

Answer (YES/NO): NO